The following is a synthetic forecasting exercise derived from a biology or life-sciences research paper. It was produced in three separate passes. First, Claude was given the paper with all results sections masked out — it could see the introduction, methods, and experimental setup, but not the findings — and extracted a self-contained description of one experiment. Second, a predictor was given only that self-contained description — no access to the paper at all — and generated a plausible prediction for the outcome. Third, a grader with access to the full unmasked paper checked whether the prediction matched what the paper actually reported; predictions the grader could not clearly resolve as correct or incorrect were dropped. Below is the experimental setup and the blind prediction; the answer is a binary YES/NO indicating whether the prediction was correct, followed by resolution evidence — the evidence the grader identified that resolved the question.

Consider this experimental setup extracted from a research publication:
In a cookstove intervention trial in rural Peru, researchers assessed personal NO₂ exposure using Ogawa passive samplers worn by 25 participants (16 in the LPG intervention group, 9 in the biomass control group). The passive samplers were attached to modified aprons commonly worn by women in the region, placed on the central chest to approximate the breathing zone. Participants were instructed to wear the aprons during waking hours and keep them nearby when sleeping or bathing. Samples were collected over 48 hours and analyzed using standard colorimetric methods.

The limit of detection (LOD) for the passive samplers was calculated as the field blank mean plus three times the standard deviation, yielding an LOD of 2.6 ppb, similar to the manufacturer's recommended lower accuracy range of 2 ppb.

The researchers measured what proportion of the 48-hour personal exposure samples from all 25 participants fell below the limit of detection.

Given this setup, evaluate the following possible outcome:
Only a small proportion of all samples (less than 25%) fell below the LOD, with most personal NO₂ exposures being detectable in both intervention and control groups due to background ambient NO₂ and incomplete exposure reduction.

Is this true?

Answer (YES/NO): YES